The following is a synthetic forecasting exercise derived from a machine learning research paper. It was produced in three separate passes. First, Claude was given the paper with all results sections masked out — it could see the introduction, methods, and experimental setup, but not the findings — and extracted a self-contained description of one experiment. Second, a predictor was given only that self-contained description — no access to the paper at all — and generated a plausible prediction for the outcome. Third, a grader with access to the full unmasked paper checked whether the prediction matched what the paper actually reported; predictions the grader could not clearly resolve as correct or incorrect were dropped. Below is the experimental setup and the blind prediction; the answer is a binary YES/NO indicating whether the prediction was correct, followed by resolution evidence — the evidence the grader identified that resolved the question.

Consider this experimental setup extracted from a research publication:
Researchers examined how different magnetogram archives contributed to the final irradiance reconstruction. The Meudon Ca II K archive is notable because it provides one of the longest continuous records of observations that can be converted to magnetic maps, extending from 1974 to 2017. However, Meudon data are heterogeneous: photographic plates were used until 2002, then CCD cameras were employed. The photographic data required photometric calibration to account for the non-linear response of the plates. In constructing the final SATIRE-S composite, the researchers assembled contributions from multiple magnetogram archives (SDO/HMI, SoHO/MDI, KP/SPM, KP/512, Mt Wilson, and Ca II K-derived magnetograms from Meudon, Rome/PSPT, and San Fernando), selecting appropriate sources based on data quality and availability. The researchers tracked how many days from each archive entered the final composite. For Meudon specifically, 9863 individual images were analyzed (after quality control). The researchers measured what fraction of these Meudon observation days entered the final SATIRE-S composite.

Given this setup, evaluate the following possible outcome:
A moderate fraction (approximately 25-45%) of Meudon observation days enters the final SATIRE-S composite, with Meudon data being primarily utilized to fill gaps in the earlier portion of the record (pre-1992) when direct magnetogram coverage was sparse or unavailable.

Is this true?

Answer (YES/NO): NO